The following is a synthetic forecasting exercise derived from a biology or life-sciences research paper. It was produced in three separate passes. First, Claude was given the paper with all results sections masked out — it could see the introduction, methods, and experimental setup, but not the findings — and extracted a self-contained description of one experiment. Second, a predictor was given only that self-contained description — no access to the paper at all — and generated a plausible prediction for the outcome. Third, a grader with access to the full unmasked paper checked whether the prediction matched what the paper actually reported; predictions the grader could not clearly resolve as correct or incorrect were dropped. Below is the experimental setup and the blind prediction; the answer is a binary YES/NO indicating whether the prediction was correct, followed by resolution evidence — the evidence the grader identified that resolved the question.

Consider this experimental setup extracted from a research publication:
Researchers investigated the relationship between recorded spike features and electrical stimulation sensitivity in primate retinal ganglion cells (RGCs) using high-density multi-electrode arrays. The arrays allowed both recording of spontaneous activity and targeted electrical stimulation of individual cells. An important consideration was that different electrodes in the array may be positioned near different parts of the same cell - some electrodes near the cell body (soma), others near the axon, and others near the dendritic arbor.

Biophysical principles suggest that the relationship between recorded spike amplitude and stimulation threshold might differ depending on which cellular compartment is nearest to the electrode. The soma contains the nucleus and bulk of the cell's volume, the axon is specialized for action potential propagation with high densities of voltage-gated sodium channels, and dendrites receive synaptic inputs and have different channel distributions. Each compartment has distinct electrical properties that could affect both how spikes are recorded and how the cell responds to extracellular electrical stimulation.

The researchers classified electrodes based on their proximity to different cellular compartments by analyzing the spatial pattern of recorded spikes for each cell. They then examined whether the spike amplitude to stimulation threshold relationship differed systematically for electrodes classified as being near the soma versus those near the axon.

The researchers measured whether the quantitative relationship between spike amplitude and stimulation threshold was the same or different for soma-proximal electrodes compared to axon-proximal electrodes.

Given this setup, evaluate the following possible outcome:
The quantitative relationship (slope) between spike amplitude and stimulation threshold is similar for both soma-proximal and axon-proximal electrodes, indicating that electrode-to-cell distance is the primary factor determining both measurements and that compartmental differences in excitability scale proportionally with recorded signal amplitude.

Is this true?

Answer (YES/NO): NO